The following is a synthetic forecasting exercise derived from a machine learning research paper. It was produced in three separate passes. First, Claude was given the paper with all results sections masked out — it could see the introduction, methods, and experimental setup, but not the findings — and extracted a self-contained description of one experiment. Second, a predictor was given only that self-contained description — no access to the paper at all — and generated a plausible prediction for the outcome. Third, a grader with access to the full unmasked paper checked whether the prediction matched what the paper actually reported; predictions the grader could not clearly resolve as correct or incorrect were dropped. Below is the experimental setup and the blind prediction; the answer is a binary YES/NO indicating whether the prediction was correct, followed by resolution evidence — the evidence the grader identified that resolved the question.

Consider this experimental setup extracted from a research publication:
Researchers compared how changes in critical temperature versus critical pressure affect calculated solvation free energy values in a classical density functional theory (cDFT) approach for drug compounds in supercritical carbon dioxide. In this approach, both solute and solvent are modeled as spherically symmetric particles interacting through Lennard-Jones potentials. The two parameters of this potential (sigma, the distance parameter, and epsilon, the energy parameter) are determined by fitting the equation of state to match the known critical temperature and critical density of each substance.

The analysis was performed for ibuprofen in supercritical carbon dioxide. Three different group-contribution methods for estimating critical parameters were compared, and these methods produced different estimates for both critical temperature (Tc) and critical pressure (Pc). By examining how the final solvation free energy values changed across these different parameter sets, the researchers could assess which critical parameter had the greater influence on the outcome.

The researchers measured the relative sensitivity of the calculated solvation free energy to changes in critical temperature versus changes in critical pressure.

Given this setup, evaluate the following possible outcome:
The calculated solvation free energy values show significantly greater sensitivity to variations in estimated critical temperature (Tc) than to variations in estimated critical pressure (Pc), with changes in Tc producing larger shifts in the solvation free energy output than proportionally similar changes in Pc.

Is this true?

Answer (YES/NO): YES